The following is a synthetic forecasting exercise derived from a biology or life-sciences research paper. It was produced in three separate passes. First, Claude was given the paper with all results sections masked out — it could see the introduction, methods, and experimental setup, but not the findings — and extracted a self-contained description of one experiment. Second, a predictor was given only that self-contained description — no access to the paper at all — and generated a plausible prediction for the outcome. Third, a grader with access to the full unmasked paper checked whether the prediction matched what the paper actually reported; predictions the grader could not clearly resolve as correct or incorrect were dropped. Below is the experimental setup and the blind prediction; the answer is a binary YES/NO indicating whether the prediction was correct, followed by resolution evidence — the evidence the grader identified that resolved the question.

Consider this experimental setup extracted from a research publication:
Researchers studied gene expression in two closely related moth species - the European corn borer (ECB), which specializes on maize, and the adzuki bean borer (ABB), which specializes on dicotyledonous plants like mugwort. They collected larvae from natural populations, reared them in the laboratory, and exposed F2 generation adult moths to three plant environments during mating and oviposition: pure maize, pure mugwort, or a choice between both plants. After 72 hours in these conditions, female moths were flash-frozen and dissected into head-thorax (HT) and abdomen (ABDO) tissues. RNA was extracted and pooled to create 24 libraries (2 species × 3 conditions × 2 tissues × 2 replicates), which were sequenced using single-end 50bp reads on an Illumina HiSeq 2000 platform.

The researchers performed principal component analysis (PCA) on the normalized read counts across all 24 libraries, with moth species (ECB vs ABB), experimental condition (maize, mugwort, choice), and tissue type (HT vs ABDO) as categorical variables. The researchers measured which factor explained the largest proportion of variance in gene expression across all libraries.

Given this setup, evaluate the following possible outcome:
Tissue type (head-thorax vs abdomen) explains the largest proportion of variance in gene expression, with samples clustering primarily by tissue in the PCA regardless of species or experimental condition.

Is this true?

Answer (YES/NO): YES